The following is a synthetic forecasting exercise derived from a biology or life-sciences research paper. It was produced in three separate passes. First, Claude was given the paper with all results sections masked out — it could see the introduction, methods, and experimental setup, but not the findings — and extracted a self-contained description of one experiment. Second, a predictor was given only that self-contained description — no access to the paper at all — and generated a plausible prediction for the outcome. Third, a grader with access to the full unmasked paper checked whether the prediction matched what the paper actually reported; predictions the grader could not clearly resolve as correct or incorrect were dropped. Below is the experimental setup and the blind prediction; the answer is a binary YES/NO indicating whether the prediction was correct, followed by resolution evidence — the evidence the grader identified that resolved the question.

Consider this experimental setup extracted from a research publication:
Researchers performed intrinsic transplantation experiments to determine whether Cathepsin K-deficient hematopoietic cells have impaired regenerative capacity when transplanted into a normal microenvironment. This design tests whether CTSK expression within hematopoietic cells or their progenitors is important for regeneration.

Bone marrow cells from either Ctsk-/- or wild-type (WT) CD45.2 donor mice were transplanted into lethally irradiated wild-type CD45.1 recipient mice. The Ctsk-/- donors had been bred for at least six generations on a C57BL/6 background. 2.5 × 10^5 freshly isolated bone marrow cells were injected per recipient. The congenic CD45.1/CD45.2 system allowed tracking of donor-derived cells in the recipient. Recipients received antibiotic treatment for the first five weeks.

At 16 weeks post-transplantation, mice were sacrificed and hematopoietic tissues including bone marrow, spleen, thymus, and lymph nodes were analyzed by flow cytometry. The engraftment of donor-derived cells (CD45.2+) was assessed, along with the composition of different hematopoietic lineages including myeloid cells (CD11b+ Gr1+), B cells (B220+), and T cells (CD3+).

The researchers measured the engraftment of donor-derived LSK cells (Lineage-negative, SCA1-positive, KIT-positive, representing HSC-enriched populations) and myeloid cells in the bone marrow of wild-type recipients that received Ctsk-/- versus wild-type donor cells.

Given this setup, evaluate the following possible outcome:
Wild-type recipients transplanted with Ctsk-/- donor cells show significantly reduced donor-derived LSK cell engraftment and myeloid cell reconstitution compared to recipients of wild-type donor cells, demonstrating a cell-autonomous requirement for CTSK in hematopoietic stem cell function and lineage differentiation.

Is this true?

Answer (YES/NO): NO